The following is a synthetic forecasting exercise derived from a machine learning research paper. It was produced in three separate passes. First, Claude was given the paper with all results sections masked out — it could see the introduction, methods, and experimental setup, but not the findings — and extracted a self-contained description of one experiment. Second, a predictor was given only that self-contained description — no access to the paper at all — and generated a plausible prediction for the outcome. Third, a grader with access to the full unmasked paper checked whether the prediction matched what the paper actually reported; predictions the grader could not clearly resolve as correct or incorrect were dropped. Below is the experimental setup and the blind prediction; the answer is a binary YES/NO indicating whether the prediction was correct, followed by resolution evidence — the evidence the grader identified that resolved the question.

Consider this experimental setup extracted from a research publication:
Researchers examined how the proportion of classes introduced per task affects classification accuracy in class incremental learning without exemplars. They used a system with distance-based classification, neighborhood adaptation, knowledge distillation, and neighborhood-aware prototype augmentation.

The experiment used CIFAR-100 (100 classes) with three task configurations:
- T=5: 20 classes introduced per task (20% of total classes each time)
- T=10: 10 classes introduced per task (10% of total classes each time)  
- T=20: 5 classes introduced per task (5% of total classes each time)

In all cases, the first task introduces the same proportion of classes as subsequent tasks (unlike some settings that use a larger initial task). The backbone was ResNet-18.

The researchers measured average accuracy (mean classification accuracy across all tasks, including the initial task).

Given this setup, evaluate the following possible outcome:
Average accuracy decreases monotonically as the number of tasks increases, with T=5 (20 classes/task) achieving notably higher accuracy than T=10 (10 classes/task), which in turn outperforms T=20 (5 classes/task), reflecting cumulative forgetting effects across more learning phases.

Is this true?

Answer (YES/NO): NO